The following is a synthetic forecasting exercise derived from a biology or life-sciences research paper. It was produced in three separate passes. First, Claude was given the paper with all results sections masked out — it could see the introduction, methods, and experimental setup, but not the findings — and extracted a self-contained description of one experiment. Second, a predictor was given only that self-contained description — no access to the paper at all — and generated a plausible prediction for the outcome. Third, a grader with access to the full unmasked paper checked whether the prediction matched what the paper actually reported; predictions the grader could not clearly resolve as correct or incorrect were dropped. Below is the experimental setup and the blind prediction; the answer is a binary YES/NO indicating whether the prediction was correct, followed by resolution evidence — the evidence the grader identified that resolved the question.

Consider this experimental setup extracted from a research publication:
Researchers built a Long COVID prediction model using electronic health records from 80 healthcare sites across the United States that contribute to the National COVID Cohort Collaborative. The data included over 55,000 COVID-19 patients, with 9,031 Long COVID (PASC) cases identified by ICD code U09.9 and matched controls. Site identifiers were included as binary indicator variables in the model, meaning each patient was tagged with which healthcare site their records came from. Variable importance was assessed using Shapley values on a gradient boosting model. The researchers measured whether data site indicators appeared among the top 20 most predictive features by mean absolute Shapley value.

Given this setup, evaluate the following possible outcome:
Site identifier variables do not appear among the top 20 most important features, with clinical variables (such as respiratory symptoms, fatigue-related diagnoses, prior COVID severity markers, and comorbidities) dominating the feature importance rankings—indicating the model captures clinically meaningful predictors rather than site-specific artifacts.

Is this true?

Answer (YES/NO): NO